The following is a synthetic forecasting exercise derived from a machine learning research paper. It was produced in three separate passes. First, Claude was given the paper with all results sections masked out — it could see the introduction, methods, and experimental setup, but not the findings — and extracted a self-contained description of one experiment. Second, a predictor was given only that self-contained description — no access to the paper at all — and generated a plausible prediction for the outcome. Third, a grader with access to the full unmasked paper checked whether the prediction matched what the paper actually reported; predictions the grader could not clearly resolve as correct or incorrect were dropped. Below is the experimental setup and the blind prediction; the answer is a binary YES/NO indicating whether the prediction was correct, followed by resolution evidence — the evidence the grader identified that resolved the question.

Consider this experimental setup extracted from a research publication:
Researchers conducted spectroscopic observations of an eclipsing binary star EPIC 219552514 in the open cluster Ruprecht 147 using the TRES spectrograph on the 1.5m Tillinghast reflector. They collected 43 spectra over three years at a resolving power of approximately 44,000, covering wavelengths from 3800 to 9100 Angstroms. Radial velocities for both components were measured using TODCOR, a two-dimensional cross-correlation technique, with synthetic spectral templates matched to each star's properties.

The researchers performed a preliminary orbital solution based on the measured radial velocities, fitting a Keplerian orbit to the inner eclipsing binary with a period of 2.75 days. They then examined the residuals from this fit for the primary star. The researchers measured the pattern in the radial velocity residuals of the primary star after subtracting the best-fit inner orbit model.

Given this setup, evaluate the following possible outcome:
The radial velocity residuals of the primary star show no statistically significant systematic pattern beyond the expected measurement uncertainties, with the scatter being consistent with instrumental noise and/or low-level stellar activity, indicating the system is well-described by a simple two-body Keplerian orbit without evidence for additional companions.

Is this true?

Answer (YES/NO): NO